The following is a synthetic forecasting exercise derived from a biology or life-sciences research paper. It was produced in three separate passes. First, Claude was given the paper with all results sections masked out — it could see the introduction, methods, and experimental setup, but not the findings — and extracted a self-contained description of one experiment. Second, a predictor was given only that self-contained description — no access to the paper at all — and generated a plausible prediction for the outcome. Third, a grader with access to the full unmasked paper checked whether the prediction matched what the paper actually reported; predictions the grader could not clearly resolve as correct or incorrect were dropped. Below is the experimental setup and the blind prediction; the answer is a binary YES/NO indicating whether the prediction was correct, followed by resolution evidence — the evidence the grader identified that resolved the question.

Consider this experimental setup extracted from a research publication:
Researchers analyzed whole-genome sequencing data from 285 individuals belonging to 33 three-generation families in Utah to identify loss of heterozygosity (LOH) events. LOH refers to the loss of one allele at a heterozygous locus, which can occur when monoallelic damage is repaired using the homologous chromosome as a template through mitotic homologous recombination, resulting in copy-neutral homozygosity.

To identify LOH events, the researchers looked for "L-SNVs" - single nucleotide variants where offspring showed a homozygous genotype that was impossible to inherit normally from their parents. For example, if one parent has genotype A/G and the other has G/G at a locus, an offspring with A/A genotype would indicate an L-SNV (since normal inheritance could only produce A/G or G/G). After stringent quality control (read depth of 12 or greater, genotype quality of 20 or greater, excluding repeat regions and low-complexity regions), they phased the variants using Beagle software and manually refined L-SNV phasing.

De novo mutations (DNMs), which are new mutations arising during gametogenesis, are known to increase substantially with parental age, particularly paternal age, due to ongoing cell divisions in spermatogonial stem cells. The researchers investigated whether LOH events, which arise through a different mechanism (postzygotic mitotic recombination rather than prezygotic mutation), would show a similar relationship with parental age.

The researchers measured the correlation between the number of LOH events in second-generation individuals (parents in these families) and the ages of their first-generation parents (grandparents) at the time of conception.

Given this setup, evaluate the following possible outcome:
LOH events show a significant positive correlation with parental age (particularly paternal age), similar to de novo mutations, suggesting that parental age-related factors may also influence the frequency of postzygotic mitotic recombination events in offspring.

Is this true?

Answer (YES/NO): NO